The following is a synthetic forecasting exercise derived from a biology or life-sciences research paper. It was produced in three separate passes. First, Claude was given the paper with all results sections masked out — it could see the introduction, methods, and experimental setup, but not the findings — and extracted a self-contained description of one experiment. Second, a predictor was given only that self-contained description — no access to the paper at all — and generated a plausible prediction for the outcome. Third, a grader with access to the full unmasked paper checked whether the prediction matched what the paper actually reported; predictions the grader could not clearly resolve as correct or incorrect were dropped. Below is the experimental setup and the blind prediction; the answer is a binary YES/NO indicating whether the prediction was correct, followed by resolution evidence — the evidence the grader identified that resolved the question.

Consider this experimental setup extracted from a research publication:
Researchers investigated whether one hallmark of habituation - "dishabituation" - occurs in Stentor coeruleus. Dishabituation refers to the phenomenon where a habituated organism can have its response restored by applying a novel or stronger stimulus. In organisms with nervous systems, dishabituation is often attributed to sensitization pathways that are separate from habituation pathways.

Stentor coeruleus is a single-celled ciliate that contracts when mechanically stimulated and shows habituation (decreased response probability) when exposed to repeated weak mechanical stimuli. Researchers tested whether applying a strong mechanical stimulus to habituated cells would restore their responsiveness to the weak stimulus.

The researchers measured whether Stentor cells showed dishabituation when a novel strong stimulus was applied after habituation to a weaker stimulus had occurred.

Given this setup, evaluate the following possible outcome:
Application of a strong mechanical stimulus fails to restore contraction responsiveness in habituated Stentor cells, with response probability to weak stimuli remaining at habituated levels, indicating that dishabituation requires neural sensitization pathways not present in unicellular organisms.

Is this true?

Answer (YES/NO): NO